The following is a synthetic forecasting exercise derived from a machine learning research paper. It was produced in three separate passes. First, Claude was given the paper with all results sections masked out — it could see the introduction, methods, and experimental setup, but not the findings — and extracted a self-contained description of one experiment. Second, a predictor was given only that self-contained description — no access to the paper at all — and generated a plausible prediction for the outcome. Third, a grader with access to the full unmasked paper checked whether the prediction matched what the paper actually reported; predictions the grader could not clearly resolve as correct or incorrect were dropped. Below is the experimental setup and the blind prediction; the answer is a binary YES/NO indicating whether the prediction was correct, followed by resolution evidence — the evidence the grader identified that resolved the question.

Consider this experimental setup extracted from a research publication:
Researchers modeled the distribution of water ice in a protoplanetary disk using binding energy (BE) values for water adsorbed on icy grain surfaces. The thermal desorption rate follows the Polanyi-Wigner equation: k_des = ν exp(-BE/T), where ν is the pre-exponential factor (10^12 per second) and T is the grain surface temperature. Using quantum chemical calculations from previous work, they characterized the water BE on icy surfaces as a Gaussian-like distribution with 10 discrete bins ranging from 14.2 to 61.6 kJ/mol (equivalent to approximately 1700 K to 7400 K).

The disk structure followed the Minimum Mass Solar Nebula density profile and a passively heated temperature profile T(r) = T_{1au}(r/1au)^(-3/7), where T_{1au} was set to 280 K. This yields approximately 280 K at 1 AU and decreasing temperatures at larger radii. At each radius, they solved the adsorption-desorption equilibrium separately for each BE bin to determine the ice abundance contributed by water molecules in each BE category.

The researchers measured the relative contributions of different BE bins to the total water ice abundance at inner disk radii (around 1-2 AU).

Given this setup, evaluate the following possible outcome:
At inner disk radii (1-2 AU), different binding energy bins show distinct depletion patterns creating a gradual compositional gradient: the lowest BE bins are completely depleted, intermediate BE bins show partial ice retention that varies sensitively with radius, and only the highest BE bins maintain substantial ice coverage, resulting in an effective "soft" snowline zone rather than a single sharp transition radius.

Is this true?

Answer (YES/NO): NO